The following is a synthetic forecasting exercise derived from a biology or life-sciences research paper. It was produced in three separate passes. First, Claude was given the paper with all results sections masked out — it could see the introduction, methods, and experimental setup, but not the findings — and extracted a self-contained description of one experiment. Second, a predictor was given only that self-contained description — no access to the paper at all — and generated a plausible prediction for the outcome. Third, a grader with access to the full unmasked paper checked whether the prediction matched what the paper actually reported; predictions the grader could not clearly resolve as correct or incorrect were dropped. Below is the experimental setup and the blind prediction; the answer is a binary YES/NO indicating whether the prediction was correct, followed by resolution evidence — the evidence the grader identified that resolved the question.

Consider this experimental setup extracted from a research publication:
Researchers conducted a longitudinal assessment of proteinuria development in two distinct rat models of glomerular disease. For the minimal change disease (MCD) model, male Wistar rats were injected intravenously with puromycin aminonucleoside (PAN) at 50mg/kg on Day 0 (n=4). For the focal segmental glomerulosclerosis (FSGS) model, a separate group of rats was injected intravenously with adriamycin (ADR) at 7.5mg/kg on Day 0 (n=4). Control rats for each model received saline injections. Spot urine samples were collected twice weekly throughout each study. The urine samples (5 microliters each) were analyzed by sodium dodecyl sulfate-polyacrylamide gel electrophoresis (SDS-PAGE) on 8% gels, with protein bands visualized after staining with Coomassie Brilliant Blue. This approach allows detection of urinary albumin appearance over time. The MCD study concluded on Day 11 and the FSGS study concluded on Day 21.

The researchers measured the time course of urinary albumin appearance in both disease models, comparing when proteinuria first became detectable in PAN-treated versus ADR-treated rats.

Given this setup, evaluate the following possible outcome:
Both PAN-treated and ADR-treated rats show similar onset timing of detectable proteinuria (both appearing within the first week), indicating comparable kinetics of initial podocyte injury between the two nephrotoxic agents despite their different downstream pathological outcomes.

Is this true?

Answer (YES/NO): YES